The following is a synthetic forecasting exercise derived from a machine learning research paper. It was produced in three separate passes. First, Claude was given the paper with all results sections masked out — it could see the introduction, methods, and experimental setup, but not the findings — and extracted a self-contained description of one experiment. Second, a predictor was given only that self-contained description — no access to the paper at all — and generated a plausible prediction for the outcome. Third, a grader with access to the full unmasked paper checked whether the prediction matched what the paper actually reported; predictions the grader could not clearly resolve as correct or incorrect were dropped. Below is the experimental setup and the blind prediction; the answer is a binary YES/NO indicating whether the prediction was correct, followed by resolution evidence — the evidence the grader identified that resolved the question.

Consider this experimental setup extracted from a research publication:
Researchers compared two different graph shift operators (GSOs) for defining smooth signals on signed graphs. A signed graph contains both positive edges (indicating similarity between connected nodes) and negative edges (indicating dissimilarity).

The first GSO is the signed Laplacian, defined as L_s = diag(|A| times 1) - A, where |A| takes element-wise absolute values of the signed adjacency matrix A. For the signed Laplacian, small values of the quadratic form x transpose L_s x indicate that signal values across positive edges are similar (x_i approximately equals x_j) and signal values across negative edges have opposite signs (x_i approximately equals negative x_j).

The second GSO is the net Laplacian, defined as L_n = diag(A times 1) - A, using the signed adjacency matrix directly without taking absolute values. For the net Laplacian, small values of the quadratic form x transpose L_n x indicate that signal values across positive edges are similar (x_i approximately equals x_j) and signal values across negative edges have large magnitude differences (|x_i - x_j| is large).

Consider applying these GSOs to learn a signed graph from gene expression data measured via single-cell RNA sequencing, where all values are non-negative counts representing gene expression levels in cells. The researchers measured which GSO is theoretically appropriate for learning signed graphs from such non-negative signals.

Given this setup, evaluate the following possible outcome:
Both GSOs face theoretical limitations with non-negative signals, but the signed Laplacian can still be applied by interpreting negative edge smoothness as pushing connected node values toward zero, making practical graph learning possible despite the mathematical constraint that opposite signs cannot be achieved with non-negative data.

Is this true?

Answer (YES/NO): NO